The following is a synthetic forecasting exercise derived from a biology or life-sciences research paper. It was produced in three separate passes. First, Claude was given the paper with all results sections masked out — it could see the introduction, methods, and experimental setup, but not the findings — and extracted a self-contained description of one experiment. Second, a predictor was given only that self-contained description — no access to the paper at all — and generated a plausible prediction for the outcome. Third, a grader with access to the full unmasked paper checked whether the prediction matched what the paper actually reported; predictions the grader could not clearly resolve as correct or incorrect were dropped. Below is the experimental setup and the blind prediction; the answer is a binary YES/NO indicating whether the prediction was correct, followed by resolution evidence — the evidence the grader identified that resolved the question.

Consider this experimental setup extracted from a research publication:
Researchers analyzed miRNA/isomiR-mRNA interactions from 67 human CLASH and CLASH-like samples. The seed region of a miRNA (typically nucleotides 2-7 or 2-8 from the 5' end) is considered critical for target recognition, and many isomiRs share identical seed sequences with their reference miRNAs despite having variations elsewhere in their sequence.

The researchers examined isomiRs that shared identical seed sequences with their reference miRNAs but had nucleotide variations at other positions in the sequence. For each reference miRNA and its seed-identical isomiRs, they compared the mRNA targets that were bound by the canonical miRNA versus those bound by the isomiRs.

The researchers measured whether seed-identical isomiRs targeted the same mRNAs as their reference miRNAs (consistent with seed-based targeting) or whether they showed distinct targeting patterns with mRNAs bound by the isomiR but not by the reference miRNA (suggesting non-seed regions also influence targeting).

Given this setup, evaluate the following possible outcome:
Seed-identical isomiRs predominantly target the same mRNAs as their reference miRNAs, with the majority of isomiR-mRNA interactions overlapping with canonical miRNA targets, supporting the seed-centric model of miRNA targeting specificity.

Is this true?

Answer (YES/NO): NO